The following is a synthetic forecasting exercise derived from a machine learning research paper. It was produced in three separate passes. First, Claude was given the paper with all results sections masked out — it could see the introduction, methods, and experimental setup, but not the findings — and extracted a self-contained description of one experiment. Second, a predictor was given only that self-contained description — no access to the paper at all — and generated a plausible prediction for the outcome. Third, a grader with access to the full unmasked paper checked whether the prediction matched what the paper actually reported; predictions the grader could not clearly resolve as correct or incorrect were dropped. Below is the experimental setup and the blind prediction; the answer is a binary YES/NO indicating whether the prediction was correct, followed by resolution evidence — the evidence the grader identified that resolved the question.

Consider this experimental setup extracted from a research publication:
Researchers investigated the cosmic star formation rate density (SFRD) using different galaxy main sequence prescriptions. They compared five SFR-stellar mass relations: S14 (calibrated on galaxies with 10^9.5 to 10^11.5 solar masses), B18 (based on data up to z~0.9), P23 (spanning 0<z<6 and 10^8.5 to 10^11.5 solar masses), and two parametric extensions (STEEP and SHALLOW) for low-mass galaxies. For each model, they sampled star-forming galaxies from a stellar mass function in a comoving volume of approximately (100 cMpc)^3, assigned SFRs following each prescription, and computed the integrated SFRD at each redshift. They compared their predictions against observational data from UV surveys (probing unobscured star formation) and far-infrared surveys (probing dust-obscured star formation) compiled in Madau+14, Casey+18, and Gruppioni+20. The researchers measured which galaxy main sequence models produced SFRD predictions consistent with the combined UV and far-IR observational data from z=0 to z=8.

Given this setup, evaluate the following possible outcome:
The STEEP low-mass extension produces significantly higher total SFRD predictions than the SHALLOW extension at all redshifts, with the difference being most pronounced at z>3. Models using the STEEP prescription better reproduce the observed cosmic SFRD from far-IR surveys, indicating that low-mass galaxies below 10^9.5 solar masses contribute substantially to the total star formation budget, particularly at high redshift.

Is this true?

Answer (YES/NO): NO